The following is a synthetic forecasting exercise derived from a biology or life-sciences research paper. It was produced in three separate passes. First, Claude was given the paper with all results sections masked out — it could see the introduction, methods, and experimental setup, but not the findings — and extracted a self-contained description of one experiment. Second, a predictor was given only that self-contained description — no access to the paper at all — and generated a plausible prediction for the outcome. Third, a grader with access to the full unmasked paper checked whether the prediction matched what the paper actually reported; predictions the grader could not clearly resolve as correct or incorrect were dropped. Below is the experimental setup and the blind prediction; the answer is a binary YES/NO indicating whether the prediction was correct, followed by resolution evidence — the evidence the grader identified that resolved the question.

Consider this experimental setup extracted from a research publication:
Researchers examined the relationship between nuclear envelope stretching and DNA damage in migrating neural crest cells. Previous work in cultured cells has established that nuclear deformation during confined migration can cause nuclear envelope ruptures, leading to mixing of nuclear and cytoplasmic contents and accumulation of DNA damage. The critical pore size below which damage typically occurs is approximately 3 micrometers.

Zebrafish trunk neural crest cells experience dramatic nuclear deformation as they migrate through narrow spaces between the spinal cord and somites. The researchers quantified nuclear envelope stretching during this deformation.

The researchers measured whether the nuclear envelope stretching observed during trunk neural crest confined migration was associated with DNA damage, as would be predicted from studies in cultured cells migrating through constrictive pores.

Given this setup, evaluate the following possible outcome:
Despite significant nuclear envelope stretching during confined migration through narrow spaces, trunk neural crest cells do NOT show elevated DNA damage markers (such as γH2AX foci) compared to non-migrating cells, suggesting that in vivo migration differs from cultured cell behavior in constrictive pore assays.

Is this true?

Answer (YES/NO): YES